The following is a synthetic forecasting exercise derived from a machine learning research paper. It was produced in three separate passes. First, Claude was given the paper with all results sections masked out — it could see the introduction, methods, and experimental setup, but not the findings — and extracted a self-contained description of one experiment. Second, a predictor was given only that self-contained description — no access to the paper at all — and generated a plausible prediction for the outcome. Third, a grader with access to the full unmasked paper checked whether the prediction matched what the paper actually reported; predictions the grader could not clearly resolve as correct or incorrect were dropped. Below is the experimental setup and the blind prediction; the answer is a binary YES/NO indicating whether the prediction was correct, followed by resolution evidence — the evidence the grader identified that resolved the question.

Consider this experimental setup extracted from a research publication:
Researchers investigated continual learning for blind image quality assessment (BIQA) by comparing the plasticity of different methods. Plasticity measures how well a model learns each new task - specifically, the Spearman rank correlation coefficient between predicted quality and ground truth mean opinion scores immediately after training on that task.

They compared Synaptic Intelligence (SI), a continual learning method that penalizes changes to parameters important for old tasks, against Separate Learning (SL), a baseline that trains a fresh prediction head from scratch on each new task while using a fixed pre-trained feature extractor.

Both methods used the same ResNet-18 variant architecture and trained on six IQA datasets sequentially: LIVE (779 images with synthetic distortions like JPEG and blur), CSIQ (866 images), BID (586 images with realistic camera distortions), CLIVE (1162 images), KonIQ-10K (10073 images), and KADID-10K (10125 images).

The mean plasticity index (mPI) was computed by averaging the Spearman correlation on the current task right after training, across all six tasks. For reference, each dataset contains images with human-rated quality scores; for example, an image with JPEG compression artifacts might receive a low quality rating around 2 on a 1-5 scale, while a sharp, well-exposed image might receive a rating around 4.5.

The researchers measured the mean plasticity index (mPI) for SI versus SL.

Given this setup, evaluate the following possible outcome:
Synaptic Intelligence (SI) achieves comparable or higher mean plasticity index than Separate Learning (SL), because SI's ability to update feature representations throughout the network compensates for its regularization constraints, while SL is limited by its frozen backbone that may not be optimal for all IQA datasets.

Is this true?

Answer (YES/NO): YES